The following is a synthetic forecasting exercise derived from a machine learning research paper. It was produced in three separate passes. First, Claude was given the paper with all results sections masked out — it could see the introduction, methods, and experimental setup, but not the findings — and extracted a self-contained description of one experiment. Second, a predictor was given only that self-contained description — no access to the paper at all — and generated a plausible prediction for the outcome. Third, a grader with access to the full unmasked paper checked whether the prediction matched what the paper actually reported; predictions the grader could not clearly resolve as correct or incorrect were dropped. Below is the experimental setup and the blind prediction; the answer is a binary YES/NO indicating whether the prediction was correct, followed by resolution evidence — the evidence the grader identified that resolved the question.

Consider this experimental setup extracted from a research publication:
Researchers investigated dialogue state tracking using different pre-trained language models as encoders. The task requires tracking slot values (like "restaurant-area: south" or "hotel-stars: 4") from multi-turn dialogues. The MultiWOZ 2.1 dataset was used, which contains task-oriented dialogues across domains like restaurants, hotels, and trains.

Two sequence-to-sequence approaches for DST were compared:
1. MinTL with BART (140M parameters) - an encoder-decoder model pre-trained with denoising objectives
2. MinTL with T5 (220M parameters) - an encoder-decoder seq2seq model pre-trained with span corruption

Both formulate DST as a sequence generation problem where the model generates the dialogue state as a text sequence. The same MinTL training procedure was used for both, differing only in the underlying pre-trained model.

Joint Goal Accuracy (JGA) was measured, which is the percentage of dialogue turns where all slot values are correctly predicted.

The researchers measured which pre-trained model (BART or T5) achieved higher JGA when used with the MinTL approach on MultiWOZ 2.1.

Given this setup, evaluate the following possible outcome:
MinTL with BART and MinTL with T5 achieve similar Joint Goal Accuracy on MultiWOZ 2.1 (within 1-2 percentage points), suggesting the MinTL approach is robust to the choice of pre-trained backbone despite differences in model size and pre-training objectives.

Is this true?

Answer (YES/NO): YES